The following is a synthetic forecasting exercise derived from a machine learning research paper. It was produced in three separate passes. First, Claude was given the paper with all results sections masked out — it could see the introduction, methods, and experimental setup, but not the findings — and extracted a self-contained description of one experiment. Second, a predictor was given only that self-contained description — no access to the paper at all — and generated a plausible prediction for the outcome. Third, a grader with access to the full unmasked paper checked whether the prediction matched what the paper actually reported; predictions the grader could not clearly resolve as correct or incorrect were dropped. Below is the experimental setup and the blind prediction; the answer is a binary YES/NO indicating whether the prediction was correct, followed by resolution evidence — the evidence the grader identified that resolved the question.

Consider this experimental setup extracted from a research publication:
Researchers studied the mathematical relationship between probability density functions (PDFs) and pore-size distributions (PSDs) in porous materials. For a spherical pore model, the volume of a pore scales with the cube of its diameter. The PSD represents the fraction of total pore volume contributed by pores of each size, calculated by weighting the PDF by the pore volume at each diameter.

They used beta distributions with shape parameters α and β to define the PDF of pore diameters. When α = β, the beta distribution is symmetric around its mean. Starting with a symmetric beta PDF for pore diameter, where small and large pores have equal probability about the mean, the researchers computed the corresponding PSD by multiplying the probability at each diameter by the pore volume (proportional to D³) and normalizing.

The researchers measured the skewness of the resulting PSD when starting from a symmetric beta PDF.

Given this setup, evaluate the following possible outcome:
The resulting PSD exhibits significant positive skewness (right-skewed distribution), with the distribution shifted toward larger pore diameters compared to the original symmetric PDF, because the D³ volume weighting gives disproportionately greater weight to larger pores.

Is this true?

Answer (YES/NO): NO